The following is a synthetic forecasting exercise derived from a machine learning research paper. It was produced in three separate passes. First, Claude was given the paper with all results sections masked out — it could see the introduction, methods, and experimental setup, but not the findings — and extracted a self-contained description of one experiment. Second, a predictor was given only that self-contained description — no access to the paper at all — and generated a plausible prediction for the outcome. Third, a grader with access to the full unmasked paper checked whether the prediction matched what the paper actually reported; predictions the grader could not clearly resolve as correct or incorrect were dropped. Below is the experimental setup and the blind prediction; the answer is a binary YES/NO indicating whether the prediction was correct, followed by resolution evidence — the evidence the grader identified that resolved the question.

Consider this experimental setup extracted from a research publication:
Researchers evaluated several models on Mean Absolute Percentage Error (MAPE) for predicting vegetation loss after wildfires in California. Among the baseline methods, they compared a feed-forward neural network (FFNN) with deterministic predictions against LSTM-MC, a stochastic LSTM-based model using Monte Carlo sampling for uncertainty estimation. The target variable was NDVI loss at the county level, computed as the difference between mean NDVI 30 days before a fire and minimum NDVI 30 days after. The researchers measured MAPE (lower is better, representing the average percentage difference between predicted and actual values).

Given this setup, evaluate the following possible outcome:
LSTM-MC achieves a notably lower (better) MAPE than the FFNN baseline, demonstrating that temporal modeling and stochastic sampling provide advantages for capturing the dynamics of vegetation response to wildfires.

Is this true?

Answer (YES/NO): NO